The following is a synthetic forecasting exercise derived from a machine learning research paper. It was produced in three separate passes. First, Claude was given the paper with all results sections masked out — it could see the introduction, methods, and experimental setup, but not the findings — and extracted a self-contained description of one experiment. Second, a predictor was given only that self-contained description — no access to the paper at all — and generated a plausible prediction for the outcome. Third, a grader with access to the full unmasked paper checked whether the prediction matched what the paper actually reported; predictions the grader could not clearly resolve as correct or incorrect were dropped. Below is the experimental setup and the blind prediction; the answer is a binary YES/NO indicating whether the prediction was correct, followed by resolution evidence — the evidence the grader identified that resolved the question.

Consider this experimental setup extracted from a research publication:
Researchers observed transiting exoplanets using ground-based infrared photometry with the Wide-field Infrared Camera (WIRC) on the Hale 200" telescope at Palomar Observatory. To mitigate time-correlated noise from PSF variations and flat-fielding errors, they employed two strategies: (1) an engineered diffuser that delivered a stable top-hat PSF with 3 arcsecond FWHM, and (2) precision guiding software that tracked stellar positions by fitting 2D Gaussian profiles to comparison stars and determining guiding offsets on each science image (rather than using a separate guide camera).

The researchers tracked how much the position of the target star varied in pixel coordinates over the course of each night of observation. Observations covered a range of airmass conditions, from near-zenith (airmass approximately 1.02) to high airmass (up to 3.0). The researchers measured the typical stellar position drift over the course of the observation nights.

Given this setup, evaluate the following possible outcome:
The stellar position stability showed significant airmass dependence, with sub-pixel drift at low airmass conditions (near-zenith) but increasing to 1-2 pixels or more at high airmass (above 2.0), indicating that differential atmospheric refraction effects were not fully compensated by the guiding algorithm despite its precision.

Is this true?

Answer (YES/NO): NO